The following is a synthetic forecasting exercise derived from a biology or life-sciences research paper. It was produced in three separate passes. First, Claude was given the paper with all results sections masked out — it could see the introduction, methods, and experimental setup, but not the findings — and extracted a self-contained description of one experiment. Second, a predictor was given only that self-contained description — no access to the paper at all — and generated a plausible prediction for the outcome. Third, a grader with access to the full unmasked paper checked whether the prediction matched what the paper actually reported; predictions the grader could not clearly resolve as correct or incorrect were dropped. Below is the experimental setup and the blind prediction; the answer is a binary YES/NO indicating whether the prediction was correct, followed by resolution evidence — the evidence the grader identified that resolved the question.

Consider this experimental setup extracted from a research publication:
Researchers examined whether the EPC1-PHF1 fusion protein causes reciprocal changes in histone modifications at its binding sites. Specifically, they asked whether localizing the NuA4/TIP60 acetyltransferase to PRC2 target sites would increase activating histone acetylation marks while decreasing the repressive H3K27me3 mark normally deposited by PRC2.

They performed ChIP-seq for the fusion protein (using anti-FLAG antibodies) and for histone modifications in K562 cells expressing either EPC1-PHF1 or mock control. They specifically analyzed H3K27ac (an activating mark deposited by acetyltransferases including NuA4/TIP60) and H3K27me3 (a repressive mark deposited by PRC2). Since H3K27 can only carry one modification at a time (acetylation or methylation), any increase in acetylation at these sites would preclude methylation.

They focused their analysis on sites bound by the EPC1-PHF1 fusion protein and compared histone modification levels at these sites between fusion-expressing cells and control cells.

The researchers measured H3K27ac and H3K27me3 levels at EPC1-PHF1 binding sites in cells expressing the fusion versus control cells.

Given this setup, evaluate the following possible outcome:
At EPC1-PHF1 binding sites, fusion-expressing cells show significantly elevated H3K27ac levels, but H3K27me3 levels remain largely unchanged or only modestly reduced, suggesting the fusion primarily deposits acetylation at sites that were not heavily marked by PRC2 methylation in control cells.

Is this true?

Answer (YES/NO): NO